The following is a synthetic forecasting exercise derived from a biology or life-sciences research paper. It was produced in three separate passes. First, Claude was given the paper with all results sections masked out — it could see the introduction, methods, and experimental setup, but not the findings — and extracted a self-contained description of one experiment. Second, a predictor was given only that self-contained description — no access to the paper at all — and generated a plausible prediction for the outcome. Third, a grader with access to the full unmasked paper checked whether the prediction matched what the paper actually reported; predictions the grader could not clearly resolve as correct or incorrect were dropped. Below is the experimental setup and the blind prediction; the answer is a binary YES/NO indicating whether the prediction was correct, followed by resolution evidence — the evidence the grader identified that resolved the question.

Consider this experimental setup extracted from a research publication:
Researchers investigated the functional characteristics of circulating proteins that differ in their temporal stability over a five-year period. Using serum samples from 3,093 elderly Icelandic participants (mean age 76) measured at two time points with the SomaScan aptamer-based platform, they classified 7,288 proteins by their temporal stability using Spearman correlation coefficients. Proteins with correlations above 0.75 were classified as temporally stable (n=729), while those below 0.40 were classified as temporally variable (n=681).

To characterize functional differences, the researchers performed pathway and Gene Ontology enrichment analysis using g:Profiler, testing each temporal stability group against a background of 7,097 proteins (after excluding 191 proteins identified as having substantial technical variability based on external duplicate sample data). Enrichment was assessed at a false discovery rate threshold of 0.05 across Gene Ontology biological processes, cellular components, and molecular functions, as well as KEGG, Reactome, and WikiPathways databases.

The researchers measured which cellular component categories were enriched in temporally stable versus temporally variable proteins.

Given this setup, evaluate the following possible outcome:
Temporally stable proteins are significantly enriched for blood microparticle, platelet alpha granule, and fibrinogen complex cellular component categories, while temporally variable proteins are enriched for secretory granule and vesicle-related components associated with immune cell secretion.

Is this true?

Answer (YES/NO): NO